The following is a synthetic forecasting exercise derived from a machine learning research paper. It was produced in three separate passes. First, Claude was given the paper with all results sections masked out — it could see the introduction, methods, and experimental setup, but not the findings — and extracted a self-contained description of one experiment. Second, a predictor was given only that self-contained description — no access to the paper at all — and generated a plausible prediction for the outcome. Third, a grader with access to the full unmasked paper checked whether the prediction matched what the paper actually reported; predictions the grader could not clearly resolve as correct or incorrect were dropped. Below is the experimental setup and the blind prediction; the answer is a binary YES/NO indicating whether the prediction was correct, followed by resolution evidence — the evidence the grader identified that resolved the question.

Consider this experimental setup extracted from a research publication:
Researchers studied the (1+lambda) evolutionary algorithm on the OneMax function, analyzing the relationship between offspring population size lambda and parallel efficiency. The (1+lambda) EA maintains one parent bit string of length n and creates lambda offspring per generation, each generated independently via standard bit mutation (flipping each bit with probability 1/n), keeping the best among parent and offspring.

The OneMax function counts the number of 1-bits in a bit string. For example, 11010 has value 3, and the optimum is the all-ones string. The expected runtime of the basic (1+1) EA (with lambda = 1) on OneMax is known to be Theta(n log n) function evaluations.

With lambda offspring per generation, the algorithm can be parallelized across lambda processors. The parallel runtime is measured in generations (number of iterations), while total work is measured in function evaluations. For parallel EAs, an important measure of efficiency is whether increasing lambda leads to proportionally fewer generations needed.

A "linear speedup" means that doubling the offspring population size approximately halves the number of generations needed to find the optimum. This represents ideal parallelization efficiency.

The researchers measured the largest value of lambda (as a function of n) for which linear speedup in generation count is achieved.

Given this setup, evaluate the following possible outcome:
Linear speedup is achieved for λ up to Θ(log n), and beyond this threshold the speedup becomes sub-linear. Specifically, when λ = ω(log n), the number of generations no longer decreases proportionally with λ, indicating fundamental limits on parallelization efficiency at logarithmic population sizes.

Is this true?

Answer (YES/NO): NO